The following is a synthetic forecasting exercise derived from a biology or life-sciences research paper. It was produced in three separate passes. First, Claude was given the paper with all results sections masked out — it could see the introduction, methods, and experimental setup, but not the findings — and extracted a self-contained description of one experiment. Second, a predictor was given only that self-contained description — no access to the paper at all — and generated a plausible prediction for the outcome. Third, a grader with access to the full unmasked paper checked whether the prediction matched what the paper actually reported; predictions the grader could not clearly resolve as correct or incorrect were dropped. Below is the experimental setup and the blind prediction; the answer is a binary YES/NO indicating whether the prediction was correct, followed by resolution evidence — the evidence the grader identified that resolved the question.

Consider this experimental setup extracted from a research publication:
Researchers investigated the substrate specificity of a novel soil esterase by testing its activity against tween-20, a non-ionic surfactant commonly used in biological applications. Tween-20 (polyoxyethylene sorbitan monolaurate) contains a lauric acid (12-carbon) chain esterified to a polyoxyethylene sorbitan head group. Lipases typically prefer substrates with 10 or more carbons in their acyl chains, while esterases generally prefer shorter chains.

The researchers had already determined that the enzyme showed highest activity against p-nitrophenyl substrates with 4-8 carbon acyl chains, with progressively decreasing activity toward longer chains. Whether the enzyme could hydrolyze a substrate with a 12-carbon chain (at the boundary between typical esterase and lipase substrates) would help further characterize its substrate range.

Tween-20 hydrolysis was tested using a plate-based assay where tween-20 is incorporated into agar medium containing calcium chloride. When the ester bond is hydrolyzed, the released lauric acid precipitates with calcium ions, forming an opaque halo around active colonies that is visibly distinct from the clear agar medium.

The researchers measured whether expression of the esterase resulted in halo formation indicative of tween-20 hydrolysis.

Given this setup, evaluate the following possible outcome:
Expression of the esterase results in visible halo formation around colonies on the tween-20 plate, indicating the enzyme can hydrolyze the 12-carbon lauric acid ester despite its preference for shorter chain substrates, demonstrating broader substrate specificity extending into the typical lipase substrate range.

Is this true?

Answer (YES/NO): YES